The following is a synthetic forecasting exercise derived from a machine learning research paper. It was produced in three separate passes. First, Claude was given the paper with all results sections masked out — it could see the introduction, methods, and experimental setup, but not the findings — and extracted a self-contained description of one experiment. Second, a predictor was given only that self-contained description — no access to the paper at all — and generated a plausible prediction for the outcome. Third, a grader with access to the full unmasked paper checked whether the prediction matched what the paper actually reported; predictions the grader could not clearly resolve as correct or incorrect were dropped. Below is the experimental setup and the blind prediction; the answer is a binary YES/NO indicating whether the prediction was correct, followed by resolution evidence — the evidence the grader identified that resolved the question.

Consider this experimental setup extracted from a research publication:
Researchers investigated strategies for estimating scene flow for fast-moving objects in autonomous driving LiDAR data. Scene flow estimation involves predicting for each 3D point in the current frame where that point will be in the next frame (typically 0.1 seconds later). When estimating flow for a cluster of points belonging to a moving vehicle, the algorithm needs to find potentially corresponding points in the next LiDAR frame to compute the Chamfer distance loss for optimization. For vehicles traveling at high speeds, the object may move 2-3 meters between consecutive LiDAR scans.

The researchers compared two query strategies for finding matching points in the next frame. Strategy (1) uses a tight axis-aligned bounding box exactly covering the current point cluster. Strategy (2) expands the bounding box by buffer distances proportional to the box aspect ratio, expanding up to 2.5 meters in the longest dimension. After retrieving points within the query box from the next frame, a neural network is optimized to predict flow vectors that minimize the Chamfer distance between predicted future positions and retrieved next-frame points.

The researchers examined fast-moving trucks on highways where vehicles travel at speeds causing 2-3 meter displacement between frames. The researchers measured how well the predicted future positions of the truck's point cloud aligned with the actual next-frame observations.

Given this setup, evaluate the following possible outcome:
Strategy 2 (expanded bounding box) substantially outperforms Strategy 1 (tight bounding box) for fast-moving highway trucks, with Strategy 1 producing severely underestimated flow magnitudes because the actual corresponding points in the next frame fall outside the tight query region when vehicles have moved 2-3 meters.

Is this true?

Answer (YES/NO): YES